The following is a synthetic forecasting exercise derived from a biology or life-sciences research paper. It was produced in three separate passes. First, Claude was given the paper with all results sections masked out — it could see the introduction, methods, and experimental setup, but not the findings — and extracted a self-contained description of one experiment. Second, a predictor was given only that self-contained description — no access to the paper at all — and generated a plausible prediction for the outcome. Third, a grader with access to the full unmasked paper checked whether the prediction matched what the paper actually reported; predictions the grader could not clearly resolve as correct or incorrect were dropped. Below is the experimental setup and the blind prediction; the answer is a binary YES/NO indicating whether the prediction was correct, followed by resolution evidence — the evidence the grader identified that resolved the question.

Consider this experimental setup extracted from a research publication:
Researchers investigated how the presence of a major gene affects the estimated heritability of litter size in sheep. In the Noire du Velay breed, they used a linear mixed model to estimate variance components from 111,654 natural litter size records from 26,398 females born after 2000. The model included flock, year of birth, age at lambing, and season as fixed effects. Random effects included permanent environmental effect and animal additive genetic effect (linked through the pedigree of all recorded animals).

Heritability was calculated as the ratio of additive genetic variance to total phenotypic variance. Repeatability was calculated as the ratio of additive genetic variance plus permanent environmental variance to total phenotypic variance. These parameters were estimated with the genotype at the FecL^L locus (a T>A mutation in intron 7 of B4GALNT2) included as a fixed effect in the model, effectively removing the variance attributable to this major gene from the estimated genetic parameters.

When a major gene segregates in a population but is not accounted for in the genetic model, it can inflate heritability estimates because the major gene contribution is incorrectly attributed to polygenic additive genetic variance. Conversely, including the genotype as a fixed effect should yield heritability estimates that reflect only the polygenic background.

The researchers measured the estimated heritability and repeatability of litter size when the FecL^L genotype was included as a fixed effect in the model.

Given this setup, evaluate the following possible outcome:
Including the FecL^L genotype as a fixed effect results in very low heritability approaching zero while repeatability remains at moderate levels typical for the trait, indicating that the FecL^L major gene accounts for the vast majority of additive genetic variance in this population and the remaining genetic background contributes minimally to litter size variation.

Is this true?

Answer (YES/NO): NO